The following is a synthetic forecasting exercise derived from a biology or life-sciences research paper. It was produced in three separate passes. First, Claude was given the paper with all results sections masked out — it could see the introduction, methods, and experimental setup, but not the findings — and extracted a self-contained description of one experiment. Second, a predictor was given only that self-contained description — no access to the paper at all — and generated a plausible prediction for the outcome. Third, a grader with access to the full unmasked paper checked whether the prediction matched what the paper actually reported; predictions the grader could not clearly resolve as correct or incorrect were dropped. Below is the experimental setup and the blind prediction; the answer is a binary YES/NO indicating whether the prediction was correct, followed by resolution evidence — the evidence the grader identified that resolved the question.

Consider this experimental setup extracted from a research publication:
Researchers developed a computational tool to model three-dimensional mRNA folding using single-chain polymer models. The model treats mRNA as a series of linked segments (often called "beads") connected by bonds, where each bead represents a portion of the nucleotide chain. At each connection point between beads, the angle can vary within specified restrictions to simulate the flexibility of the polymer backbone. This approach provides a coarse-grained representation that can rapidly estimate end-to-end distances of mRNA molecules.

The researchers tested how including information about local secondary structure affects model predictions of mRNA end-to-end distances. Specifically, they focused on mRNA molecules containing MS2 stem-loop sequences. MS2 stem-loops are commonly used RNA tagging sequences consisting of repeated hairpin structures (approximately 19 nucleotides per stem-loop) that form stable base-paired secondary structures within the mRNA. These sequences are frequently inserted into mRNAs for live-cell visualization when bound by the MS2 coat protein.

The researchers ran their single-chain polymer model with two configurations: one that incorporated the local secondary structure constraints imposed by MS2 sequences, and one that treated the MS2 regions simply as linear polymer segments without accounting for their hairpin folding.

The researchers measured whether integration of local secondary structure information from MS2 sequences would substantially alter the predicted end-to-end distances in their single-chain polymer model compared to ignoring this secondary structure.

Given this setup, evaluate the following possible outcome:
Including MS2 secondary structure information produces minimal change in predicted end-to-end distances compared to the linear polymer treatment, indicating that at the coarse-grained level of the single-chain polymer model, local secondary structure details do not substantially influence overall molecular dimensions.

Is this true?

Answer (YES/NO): YES